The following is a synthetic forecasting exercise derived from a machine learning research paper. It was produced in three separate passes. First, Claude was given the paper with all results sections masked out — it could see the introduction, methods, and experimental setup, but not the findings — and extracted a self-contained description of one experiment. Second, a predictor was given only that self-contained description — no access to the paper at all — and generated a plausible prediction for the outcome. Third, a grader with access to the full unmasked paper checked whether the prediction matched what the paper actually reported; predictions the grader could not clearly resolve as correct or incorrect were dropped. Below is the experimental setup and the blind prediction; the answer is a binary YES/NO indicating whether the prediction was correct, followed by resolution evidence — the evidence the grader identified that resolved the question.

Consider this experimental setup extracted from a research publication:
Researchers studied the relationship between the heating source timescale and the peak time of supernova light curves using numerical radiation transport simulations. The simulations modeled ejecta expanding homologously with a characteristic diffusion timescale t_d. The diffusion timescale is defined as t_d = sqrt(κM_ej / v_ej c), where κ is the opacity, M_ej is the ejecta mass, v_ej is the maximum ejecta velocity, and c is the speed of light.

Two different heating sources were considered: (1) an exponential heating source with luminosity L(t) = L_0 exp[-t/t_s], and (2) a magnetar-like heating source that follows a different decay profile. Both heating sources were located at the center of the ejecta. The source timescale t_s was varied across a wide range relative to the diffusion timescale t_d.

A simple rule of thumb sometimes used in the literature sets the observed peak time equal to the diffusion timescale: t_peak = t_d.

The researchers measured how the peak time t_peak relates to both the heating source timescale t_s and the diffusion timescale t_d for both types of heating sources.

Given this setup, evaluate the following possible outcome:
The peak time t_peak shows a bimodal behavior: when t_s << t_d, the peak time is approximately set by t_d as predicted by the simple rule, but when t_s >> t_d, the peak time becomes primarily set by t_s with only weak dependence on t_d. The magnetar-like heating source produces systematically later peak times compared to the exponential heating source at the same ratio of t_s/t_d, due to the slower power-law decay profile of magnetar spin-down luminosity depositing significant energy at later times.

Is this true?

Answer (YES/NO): NO